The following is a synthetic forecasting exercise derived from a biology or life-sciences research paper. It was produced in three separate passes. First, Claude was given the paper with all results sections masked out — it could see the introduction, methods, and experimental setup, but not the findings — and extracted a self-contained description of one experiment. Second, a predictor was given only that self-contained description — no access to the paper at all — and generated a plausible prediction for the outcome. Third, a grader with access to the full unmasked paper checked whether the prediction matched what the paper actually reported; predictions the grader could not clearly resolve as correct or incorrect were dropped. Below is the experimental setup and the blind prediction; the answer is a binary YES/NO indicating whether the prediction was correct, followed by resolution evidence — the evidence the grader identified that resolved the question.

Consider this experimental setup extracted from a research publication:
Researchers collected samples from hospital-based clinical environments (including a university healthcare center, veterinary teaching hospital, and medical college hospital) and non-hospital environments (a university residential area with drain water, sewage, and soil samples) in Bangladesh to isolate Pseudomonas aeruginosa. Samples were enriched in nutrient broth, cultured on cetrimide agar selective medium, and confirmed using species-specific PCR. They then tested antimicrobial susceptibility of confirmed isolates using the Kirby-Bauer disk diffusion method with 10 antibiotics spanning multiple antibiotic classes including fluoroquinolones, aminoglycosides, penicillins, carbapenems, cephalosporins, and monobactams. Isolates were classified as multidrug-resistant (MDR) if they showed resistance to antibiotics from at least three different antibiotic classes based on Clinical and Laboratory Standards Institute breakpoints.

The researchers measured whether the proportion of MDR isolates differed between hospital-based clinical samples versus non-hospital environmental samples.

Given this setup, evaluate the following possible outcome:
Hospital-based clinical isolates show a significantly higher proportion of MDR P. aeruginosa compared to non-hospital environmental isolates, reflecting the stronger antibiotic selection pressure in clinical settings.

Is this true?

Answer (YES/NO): NO